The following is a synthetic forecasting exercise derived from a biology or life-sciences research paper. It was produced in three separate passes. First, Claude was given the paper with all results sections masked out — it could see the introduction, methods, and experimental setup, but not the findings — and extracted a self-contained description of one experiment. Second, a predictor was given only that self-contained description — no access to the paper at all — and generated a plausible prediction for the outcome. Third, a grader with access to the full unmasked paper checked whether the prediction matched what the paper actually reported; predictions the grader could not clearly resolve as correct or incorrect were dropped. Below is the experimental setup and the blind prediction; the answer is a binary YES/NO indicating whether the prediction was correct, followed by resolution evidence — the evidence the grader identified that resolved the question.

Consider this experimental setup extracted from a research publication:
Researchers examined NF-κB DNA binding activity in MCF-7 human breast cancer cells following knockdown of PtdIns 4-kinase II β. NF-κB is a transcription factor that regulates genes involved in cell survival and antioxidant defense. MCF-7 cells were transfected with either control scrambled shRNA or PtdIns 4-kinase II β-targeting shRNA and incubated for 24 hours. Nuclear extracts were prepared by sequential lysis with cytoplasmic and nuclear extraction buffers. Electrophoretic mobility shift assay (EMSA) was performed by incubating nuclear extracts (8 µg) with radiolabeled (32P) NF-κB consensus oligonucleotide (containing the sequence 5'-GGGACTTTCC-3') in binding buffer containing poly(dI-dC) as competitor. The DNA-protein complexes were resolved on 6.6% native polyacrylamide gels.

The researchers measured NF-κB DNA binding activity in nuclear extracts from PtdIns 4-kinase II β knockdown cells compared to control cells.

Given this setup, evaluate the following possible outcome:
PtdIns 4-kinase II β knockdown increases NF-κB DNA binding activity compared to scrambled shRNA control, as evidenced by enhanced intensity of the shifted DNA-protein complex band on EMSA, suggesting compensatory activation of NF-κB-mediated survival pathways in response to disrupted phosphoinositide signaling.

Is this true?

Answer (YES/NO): NO